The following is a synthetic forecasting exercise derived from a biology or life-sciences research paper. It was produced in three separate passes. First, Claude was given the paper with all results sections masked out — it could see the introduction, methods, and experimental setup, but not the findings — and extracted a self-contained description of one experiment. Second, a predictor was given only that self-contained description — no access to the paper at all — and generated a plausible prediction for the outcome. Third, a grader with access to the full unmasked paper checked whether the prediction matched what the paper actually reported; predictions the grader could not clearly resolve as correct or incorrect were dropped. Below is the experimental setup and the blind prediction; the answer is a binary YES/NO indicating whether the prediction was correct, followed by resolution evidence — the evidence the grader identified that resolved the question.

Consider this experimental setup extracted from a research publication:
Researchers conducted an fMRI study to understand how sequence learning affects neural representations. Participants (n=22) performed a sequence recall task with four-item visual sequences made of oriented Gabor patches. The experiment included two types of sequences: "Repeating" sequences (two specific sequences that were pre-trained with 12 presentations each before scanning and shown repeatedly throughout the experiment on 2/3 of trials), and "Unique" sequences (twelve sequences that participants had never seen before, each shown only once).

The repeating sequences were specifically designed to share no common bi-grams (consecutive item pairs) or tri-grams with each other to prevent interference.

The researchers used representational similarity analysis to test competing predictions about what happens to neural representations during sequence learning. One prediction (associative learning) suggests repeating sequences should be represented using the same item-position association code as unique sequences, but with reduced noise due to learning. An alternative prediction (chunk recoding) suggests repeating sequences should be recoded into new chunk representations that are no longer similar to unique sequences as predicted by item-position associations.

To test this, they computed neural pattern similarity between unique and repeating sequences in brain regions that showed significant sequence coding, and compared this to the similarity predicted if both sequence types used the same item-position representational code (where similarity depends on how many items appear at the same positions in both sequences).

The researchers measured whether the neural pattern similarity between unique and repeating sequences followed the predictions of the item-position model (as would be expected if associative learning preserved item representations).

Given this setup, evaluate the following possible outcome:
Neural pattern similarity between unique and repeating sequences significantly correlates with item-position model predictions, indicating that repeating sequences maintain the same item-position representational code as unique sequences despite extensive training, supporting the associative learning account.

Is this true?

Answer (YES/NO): NO